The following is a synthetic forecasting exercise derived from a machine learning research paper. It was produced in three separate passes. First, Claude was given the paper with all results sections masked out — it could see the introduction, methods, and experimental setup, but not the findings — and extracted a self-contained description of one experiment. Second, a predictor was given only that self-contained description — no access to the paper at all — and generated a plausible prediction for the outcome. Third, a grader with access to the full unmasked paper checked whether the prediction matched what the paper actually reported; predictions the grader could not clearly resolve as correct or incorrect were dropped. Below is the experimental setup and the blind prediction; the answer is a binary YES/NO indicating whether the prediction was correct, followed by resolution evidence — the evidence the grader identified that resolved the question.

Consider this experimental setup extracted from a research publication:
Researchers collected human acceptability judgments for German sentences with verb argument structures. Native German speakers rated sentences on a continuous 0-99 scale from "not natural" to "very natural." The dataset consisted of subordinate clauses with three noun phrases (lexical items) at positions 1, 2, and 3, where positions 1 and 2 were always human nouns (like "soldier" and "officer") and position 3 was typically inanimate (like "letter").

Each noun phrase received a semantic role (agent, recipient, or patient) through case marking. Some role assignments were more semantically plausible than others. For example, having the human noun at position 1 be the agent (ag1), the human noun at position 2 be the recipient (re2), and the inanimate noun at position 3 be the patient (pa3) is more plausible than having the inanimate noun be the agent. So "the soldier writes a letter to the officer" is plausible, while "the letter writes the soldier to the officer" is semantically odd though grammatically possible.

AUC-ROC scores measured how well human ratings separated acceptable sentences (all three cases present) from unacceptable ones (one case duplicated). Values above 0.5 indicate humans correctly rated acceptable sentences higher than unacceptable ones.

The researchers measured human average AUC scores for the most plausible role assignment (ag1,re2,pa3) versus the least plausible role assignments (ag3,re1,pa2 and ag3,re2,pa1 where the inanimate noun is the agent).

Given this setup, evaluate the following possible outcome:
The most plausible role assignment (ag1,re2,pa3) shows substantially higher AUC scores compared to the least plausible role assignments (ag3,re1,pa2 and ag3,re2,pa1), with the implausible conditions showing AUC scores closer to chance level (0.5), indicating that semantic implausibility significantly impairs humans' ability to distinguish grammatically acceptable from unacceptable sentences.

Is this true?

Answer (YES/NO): YES